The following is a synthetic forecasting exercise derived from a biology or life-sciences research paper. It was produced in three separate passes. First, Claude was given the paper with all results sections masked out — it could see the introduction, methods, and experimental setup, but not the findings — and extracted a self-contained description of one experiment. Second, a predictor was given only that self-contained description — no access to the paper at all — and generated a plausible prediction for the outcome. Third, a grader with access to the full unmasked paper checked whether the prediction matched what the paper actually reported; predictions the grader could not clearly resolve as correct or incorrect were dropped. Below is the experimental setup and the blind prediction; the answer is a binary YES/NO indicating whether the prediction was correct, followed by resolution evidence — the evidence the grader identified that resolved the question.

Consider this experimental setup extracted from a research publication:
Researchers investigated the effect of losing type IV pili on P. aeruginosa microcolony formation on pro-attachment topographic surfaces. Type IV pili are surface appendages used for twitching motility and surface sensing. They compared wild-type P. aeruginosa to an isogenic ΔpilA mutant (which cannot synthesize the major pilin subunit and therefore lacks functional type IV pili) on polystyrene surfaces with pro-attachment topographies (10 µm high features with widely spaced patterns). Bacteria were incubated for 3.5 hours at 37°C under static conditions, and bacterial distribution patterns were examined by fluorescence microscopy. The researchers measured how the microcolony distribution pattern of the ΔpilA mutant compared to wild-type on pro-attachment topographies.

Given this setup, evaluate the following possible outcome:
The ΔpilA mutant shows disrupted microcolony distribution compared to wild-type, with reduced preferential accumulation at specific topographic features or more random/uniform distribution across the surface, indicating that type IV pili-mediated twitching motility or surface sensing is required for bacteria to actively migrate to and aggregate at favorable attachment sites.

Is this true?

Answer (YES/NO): NO